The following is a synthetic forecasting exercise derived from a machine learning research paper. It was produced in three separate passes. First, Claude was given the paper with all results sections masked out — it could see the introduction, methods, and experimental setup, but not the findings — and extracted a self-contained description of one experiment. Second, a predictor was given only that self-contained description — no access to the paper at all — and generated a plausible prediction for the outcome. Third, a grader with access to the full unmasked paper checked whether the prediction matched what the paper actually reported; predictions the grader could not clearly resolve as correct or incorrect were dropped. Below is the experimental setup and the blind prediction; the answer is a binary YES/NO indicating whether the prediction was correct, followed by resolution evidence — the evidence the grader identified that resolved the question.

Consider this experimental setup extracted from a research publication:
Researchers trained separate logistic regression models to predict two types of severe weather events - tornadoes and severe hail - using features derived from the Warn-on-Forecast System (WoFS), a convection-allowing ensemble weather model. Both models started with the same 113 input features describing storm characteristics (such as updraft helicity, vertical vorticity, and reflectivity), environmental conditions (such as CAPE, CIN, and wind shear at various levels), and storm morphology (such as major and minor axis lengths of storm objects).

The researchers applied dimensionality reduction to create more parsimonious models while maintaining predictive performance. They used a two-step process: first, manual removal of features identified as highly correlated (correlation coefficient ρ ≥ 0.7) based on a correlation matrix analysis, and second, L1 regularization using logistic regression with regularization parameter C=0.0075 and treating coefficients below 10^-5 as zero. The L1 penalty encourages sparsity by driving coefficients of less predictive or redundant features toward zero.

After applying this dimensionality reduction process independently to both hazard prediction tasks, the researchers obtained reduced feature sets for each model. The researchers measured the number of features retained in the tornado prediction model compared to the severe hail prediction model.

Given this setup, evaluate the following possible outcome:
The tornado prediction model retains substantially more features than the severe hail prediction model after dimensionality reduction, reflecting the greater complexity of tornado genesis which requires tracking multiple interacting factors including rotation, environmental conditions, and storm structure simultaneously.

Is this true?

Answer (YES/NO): NO